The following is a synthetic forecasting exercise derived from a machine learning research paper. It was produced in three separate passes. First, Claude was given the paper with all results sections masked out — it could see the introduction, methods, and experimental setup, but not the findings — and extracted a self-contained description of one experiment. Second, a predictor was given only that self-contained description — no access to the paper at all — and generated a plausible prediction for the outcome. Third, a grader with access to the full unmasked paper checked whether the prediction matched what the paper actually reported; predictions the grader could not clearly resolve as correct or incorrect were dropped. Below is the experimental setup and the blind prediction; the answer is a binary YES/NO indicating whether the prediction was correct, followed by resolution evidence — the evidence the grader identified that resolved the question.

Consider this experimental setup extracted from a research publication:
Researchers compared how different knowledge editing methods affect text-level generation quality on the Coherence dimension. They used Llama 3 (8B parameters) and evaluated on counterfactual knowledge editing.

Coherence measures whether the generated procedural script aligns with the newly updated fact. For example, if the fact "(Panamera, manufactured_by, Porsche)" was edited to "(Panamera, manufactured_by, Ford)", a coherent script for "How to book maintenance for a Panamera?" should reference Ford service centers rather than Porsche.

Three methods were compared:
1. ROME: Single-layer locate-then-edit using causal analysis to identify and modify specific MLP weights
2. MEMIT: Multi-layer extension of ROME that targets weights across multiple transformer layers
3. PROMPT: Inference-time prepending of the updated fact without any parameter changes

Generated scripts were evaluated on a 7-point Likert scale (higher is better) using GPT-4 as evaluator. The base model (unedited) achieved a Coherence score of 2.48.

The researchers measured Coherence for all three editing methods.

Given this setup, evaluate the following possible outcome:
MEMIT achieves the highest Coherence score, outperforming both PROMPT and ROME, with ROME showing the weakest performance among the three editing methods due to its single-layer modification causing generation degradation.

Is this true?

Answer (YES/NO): NO